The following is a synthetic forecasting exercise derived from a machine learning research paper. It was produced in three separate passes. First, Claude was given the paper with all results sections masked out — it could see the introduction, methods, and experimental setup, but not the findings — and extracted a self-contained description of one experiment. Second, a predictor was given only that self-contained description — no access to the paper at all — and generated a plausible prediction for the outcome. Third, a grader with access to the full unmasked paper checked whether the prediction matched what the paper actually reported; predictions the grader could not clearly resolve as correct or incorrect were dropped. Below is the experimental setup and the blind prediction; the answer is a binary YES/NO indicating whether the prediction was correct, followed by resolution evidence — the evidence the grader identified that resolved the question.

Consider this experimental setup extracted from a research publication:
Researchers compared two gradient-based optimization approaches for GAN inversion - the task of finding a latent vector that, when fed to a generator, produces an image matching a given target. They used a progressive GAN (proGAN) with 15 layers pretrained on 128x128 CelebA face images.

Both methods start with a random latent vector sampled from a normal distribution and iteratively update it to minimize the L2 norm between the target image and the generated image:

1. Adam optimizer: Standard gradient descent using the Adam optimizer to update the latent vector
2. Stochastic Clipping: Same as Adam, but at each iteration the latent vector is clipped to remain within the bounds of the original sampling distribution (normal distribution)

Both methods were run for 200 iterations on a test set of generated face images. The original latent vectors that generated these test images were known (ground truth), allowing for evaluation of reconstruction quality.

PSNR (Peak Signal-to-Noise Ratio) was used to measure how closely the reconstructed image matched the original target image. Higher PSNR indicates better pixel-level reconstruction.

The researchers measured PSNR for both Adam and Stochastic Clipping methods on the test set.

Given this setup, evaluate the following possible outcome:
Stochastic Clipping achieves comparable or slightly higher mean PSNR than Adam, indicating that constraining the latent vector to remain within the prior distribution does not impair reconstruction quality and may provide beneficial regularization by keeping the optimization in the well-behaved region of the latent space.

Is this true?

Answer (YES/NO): YES